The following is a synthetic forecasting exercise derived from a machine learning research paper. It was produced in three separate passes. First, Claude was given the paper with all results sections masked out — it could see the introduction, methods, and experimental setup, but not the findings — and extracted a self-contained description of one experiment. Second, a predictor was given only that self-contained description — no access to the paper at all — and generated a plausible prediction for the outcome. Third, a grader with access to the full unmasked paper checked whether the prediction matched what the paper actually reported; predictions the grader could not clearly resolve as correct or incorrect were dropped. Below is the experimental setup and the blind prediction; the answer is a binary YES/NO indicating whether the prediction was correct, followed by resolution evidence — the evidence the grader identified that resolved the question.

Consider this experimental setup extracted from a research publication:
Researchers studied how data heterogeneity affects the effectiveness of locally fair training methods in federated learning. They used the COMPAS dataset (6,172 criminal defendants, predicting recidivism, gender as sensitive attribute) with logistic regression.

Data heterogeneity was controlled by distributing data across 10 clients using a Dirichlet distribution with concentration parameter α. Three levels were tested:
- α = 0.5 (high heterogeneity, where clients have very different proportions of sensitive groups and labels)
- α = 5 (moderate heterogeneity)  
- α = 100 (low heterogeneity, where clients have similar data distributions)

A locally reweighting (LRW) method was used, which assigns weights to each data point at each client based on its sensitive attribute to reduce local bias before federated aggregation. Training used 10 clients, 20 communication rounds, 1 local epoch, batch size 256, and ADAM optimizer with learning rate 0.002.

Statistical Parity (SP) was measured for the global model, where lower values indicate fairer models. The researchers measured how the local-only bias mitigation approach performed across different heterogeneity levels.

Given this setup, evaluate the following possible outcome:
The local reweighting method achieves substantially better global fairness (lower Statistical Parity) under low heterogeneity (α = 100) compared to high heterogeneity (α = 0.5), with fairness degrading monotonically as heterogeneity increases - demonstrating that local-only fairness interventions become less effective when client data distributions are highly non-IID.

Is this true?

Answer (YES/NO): NO